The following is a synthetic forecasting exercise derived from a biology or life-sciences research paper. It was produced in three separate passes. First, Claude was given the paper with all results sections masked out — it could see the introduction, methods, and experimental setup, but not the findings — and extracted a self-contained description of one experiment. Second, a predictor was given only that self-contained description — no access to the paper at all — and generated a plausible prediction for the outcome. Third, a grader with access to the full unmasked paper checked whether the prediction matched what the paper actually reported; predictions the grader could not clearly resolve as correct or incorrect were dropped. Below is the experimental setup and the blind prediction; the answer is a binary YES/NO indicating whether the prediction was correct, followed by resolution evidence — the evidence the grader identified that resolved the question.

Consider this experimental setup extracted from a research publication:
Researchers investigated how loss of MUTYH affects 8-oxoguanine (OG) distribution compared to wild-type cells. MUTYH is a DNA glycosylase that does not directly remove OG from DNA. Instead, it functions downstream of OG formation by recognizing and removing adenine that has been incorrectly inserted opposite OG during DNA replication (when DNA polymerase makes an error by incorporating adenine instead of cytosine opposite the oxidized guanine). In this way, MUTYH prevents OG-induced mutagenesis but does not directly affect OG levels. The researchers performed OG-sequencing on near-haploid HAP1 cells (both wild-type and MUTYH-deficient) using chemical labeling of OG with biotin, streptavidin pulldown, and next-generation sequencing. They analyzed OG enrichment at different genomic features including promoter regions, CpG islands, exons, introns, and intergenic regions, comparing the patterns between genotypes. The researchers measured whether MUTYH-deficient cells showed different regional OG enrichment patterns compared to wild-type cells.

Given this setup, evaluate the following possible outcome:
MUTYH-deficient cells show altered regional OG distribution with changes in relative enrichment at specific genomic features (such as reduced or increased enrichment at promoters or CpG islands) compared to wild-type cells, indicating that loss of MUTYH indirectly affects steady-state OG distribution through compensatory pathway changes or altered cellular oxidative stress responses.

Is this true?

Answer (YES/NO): NO